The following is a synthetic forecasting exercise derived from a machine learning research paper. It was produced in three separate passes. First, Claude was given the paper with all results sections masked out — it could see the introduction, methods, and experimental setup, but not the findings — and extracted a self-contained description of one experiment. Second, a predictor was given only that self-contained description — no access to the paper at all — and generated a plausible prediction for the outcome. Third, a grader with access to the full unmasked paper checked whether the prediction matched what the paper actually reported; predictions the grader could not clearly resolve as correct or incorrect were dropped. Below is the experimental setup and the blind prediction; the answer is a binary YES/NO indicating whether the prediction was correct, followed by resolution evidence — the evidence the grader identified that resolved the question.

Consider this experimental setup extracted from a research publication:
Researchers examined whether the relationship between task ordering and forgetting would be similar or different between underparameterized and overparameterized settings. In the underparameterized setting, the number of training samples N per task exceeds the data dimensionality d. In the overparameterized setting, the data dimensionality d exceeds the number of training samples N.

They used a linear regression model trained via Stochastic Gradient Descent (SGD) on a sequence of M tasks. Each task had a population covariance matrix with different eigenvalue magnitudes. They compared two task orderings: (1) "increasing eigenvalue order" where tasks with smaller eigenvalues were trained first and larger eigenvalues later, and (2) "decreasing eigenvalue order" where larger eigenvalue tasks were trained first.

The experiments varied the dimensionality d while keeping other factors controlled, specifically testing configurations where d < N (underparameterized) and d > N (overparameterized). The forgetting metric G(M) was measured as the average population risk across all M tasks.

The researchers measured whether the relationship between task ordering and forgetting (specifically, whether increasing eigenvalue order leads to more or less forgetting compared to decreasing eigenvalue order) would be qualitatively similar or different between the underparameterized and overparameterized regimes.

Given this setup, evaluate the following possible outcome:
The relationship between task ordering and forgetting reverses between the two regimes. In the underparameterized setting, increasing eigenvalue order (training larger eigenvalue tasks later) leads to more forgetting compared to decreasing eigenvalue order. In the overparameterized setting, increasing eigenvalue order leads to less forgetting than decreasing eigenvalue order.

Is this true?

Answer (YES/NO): NO